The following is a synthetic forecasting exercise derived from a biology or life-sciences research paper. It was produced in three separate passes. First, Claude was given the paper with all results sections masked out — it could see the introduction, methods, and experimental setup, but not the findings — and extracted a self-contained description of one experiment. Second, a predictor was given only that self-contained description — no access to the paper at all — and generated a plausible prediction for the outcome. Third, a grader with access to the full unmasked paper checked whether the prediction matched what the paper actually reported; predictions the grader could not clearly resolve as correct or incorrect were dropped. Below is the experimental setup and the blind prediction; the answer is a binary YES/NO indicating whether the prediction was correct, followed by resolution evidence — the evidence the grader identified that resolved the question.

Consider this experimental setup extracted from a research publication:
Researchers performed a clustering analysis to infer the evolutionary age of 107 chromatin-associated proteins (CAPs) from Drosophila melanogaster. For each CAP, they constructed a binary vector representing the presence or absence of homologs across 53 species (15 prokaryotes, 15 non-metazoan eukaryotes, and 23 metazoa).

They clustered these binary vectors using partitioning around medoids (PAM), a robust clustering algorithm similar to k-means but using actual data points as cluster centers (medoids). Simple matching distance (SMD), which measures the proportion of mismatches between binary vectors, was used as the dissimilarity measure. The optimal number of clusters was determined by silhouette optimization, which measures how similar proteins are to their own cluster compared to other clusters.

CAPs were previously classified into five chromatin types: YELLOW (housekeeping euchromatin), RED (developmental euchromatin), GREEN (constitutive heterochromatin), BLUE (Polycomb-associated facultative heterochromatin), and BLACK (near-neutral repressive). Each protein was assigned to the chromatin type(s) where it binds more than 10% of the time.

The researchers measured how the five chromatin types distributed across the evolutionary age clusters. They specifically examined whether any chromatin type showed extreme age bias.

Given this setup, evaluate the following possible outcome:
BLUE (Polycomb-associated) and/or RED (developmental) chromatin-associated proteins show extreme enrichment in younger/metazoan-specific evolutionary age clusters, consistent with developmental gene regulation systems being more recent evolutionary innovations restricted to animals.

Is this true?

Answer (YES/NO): NO